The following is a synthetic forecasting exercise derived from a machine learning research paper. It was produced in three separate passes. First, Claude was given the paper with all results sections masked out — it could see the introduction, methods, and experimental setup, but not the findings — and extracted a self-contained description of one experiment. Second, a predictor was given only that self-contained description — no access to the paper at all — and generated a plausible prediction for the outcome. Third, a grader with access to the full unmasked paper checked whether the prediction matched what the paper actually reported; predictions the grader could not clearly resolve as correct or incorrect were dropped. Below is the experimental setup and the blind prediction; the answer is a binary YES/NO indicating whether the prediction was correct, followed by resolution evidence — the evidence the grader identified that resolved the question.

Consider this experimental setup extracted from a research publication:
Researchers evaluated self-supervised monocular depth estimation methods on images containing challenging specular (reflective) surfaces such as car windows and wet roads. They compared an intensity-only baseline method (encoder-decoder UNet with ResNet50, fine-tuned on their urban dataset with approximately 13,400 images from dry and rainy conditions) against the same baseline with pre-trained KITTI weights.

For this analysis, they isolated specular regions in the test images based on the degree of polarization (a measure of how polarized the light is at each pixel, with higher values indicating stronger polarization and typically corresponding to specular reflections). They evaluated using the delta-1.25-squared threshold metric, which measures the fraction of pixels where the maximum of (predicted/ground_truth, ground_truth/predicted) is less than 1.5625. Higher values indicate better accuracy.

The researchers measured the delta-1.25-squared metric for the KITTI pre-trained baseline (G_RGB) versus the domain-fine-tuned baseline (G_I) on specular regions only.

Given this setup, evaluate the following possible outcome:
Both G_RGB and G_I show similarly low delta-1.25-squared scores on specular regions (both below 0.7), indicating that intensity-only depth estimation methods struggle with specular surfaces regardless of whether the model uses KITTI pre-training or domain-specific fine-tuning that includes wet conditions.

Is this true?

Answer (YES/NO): NO